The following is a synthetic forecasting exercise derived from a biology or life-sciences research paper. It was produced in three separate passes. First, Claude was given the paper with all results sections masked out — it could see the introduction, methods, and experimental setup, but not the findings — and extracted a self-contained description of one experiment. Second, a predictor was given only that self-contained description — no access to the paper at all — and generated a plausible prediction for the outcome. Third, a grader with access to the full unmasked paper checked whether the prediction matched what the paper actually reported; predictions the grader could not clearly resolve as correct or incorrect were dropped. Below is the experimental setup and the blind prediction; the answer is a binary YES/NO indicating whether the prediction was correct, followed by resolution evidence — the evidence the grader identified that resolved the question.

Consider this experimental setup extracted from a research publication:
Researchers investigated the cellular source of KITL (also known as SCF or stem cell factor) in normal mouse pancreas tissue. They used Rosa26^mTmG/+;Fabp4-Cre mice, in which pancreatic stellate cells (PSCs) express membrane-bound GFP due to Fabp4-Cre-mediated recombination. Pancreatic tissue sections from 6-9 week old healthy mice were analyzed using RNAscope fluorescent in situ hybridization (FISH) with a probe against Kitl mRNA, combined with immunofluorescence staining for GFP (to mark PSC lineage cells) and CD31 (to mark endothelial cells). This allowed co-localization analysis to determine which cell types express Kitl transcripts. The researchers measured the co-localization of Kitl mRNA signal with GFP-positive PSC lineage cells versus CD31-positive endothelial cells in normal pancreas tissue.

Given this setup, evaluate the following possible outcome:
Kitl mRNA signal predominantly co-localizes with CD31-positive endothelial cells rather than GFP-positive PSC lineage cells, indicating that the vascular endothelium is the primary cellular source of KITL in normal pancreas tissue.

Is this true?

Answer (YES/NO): NO